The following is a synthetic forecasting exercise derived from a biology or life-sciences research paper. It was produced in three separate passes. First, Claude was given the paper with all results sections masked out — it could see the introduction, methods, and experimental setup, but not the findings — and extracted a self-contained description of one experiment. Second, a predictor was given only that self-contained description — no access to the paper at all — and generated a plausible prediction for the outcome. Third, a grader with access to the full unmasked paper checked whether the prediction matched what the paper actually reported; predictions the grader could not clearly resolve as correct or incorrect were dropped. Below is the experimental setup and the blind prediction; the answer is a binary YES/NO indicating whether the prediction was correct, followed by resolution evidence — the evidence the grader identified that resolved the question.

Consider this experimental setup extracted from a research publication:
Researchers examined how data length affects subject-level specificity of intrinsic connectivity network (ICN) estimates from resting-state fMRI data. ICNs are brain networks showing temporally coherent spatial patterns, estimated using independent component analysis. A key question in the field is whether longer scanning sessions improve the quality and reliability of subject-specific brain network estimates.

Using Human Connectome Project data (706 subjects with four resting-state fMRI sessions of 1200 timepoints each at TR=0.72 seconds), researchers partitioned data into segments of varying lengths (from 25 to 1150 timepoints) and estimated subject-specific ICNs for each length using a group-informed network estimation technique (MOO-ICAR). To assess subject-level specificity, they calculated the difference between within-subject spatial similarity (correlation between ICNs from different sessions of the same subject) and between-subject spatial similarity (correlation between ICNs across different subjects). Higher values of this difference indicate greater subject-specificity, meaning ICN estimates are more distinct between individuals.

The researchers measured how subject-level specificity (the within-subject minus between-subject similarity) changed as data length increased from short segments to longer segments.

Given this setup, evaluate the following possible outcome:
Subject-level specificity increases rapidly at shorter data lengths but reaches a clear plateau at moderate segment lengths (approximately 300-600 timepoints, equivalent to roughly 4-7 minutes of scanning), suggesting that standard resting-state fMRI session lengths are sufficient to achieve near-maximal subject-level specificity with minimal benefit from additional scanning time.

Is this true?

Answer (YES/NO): NO